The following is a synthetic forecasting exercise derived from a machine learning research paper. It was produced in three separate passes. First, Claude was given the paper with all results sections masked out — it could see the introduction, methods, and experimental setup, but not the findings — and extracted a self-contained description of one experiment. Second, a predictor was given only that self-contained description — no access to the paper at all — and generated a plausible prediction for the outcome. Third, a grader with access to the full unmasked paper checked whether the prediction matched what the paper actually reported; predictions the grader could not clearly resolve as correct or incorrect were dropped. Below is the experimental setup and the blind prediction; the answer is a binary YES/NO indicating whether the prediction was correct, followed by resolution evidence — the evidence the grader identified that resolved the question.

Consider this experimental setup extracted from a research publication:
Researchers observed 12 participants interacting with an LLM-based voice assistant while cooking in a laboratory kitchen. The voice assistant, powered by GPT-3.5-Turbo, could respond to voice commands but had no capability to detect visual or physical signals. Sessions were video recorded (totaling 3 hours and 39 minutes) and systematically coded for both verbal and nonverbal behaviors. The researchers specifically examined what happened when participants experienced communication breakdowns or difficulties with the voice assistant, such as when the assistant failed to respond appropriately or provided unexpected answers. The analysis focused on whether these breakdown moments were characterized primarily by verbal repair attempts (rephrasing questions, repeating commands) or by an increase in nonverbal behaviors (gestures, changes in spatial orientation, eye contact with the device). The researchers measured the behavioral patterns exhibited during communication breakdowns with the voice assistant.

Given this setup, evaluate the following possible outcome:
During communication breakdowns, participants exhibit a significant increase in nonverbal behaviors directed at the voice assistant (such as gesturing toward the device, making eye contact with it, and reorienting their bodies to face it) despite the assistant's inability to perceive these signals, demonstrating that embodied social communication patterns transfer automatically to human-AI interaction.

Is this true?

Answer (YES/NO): YES